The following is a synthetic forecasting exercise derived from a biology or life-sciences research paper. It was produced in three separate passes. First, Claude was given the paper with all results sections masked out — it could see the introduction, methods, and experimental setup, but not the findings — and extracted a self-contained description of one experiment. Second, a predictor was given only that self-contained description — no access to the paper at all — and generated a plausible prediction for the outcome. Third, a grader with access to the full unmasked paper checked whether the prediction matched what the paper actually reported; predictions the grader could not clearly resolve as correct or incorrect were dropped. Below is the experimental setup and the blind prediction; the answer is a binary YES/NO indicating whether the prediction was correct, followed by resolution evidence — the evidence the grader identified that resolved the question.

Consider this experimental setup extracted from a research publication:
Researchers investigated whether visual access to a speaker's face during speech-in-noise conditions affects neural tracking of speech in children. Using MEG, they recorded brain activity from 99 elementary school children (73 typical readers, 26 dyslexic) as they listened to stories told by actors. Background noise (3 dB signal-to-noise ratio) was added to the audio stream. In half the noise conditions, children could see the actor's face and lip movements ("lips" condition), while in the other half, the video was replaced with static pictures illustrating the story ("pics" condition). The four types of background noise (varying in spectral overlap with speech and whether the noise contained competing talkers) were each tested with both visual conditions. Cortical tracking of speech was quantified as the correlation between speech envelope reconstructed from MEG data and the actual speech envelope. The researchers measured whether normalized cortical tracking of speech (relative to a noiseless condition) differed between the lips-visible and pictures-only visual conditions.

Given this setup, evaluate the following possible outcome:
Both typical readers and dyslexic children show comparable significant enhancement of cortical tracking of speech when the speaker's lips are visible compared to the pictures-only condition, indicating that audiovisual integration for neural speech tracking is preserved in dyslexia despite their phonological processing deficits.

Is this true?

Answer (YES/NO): NO